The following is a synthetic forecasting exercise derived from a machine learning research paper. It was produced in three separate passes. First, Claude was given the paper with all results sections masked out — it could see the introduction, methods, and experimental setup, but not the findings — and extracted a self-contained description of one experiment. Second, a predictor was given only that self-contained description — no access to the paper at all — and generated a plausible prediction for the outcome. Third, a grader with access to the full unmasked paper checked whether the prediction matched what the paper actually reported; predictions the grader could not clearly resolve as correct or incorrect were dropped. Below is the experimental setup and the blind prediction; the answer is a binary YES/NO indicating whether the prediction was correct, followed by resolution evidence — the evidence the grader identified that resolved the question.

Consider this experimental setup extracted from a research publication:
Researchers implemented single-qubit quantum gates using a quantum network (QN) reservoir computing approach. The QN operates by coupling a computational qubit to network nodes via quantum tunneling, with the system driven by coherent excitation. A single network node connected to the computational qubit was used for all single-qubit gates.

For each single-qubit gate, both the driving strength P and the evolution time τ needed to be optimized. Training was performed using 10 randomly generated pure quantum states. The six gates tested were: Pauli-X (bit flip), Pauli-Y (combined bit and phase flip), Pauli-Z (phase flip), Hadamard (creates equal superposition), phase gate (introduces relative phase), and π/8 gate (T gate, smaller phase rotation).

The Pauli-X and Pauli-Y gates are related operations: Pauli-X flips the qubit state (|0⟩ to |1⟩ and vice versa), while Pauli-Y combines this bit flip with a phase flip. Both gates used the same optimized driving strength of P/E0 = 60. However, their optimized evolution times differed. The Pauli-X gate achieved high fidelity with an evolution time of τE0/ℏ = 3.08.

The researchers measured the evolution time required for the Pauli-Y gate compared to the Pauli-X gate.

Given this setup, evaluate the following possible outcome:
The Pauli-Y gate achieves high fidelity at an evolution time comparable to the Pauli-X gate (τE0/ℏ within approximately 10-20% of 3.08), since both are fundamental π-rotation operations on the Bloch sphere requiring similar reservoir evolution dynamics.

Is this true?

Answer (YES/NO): NO